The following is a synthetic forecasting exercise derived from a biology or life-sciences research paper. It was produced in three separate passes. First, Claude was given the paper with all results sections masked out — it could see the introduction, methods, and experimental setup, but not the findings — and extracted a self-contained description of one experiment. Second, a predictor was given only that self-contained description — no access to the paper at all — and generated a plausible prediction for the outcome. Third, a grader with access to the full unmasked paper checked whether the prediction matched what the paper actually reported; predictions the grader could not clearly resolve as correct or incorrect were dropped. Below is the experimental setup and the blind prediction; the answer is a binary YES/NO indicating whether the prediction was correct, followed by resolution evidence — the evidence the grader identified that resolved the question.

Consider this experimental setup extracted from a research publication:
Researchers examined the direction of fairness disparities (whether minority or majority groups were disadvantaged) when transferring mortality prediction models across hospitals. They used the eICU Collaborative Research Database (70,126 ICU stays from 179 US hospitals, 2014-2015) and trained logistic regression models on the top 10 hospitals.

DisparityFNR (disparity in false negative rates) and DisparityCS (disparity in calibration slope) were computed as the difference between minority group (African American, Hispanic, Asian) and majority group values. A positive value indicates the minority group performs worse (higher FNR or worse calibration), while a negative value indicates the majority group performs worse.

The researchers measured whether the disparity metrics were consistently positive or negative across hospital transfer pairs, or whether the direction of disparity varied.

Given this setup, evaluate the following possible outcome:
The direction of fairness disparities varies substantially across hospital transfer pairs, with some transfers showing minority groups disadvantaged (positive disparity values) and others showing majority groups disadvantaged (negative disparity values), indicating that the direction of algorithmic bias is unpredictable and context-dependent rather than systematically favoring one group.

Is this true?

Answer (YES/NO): YES